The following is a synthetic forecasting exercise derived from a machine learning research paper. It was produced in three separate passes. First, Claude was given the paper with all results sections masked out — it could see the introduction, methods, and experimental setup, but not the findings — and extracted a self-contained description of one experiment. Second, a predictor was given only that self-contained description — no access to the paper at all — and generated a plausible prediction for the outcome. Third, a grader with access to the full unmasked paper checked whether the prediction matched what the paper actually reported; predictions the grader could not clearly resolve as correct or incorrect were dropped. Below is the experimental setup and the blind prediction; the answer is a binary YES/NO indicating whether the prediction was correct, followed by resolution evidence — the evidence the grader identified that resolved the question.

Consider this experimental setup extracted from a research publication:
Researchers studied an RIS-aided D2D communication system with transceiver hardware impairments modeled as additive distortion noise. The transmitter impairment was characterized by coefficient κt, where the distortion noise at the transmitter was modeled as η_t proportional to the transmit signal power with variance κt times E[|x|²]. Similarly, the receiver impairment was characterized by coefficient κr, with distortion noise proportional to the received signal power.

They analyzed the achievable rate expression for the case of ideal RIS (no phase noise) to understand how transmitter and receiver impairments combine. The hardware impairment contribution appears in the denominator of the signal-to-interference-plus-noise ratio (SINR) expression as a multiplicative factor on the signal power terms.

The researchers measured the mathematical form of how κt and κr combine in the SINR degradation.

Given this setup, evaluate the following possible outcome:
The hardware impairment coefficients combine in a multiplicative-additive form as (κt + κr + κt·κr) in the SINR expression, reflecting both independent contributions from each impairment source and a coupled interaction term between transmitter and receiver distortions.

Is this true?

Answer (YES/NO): YES